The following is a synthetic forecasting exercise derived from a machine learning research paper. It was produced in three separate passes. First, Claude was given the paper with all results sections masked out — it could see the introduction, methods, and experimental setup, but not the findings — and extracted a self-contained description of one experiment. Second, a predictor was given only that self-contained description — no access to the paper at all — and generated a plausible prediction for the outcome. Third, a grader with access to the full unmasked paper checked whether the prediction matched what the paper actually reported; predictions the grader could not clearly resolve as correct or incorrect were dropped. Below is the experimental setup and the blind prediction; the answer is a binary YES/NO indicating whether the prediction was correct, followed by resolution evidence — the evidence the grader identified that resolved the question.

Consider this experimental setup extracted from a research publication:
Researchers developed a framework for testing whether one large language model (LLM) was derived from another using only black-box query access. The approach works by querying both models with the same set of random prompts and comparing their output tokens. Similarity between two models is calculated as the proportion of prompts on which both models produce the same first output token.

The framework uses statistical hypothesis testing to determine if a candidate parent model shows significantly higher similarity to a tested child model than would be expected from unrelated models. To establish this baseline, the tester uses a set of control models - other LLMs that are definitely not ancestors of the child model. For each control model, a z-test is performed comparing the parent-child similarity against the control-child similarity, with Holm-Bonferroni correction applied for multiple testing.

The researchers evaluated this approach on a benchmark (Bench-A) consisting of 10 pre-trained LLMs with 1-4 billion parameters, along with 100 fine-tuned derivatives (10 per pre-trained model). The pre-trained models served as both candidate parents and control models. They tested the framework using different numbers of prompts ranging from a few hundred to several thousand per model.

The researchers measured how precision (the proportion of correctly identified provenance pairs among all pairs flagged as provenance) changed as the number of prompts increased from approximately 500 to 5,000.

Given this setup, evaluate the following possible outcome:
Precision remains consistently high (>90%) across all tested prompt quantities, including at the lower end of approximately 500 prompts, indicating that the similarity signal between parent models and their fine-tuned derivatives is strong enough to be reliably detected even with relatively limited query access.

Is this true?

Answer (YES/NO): NO